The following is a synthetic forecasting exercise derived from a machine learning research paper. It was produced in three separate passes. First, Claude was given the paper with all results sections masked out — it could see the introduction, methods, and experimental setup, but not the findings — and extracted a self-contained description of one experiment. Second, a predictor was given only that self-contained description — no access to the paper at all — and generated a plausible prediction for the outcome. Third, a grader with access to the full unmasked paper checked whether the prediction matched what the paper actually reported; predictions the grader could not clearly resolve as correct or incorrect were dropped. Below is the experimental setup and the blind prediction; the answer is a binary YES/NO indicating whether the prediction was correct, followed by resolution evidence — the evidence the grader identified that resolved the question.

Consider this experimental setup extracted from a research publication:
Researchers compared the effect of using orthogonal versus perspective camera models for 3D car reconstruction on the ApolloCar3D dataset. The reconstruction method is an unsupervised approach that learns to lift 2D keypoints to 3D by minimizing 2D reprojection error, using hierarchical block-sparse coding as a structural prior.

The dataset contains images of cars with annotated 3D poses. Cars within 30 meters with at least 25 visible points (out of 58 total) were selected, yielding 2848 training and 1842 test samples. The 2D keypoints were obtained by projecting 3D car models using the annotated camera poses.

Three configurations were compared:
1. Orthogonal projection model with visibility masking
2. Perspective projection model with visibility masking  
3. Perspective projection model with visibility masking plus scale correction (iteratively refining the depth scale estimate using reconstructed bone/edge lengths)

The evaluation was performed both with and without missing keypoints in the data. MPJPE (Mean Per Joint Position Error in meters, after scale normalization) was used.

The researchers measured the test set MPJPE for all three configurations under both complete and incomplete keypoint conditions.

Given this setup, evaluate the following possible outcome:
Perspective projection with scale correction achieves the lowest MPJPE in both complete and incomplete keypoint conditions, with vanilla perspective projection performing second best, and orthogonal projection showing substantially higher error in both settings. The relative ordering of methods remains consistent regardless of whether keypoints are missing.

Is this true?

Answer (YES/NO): YES